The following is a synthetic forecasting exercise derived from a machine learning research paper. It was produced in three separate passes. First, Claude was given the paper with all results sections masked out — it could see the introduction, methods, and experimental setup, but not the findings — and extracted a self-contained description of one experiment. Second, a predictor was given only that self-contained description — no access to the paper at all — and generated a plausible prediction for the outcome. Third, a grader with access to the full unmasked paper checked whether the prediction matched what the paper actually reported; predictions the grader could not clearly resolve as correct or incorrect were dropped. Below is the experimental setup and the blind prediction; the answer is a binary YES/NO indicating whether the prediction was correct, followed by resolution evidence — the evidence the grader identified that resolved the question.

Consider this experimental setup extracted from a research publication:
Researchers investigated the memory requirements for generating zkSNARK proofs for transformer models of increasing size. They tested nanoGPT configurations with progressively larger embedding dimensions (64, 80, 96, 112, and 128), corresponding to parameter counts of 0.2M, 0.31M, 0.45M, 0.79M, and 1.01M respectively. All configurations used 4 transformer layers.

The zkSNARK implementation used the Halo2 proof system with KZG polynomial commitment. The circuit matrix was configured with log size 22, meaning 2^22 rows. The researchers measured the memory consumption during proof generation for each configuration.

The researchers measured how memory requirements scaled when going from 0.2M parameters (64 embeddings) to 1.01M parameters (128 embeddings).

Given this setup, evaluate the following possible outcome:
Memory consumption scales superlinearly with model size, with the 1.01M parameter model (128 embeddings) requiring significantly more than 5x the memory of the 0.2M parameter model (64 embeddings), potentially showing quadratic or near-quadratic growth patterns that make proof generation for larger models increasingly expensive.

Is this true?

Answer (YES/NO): NO